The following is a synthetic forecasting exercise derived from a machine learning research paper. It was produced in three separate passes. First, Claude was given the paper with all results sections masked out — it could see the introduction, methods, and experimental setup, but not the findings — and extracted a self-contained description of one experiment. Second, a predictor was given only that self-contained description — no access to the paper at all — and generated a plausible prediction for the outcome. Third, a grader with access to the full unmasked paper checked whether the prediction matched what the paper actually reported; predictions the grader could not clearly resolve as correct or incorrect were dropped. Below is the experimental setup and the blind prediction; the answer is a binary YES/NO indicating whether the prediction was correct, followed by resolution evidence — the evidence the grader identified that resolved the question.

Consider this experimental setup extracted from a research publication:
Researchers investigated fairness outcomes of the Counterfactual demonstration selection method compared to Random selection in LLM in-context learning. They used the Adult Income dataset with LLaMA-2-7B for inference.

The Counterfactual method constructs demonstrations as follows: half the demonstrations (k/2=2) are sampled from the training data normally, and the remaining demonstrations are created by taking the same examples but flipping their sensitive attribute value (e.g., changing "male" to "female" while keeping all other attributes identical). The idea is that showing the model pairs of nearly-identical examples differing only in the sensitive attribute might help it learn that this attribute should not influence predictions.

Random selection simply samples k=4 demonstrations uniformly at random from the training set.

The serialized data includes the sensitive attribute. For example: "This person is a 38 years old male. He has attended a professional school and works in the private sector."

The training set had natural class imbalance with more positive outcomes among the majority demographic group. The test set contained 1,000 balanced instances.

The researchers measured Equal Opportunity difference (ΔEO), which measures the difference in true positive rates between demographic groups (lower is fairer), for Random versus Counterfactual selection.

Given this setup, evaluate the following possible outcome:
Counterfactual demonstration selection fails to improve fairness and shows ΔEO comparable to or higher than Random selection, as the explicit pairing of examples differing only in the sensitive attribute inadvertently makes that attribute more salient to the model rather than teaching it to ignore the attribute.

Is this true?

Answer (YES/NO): YES